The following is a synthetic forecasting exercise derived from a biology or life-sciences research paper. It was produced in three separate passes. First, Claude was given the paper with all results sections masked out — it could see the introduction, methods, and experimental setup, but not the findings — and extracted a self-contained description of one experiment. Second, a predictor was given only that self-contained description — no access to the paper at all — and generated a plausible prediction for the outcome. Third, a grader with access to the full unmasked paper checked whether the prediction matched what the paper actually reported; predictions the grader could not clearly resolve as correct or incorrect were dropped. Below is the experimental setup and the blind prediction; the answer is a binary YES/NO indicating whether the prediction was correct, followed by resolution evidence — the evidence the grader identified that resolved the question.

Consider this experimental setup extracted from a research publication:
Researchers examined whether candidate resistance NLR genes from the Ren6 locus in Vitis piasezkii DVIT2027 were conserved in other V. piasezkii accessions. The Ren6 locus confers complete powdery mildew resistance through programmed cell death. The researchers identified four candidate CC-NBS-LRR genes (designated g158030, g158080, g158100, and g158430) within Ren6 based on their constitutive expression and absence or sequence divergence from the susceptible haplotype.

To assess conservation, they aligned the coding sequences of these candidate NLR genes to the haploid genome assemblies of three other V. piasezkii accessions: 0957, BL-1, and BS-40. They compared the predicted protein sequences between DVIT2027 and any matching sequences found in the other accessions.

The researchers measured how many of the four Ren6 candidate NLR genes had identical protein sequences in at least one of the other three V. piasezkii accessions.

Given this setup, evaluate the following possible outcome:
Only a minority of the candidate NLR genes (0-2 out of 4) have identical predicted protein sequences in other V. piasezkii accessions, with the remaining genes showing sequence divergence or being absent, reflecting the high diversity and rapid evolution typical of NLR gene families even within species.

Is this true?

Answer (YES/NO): YES